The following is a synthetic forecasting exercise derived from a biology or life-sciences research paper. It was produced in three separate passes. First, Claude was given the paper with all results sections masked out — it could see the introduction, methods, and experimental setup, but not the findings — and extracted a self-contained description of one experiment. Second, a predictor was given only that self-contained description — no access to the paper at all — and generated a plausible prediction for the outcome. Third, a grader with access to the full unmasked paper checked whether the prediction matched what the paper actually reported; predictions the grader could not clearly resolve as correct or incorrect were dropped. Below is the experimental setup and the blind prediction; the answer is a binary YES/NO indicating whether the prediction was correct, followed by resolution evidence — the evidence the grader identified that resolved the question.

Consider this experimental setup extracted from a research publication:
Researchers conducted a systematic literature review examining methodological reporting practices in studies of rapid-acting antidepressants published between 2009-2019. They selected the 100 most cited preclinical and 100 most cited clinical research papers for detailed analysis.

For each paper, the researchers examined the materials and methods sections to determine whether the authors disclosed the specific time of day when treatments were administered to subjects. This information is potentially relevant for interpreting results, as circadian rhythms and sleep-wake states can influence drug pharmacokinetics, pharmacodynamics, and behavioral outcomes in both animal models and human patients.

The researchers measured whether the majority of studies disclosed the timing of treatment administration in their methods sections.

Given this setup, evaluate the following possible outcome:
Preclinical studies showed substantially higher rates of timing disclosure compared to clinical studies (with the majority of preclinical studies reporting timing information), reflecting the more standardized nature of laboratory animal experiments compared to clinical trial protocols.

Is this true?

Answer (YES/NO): NO